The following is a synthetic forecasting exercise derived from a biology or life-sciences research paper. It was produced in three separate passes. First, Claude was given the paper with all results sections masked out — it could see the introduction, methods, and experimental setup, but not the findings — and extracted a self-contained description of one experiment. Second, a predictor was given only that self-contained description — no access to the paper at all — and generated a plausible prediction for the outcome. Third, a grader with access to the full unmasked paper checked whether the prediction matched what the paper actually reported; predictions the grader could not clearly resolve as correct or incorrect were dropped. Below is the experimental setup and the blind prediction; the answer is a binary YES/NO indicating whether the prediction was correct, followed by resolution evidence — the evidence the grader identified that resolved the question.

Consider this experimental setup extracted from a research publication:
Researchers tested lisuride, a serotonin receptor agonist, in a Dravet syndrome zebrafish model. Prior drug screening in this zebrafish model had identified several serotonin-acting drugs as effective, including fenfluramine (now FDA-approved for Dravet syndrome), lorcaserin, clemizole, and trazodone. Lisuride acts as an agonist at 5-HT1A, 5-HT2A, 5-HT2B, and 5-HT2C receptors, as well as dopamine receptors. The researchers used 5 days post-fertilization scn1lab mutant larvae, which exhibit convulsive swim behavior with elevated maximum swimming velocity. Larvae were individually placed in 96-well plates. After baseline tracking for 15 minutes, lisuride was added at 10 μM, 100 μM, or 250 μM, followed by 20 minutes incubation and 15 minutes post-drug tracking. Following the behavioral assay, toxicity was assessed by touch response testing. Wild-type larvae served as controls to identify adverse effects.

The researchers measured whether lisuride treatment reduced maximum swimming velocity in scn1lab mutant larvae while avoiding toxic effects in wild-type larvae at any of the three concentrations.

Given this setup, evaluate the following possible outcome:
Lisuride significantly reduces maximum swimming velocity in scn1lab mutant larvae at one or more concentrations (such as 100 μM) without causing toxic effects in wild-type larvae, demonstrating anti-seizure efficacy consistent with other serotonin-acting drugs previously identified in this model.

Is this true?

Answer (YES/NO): NO